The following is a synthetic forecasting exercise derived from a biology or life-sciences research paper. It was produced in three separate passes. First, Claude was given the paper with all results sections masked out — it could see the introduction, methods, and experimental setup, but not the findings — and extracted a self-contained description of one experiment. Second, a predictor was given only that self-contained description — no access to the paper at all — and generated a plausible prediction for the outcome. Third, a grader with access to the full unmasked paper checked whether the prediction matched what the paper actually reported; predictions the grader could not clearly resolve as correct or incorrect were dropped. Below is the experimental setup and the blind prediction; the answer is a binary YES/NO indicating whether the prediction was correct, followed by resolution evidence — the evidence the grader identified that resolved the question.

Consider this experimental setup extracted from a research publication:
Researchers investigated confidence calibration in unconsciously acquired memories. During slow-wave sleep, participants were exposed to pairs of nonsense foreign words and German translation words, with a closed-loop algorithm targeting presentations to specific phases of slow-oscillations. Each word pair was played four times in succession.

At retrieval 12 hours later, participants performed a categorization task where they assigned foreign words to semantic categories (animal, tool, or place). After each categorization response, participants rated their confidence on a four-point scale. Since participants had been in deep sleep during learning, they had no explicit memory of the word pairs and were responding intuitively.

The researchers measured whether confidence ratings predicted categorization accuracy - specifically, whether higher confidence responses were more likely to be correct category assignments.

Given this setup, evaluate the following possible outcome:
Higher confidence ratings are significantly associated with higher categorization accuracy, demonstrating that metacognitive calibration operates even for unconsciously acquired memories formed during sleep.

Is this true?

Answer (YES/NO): NO